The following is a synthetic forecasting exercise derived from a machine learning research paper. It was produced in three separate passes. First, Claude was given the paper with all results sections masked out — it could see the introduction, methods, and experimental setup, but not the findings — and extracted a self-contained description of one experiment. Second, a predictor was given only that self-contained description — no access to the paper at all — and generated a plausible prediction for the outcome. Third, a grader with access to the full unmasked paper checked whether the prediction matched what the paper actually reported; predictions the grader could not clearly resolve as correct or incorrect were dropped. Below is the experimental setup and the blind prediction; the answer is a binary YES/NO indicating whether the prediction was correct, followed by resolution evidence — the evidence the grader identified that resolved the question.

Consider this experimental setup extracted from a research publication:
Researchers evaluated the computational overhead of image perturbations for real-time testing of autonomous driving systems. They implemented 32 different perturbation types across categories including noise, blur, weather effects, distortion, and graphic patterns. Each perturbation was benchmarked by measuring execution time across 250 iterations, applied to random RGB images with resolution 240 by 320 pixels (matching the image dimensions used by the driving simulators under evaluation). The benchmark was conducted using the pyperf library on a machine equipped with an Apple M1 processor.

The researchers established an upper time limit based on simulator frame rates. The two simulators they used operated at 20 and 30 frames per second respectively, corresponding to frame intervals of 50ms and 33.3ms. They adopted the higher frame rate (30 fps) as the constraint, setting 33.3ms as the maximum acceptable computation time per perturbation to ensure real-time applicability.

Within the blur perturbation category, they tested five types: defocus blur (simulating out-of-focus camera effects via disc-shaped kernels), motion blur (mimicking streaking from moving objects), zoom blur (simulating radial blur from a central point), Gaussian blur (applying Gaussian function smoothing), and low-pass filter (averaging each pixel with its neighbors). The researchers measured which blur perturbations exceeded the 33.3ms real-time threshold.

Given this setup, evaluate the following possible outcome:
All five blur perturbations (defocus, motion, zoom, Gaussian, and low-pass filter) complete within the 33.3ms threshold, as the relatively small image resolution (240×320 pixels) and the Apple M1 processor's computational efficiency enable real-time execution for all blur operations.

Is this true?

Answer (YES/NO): NO